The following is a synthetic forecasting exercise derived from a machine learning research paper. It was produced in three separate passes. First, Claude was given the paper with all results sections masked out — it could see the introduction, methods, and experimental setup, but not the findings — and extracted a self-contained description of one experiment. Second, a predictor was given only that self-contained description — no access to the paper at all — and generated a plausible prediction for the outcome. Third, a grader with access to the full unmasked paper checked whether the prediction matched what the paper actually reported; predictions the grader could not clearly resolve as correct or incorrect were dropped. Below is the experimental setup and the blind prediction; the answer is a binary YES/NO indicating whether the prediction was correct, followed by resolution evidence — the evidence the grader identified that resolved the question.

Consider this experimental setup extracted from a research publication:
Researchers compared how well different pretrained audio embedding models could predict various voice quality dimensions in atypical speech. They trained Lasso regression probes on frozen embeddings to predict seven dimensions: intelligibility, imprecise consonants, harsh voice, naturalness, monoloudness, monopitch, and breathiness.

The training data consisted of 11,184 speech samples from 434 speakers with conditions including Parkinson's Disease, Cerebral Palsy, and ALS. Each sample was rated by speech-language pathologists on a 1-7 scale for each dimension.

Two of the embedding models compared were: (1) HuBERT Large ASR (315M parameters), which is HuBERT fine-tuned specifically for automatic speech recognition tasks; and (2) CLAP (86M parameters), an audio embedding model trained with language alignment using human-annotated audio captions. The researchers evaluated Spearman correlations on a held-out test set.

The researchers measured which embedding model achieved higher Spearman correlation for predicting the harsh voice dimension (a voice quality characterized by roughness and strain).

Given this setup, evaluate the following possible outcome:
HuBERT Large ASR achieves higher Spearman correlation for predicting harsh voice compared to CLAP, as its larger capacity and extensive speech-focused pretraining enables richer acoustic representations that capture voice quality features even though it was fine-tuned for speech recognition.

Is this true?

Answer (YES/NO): NO